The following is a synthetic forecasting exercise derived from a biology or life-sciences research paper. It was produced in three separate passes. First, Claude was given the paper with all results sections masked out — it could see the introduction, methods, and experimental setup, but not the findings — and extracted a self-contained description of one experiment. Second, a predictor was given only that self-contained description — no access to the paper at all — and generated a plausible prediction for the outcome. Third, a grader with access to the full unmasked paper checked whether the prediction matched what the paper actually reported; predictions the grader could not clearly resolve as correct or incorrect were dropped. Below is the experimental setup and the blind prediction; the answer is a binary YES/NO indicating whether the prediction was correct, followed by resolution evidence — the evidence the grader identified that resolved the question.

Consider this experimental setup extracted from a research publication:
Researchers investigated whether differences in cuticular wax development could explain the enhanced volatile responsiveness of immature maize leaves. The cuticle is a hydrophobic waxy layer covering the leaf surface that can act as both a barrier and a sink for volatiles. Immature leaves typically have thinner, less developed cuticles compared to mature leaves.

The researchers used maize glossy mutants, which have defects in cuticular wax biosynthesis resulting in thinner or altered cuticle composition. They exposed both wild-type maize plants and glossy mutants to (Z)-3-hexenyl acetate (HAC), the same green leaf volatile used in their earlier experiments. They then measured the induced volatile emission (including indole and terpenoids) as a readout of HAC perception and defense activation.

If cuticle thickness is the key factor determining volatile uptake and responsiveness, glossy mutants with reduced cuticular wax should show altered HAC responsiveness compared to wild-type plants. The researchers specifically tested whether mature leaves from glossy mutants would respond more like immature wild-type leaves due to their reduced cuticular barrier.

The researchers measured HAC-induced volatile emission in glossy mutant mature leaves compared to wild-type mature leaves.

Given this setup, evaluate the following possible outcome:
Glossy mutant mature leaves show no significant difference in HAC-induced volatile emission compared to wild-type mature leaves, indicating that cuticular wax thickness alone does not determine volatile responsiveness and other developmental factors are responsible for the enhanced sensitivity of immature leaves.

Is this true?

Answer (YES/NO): YES